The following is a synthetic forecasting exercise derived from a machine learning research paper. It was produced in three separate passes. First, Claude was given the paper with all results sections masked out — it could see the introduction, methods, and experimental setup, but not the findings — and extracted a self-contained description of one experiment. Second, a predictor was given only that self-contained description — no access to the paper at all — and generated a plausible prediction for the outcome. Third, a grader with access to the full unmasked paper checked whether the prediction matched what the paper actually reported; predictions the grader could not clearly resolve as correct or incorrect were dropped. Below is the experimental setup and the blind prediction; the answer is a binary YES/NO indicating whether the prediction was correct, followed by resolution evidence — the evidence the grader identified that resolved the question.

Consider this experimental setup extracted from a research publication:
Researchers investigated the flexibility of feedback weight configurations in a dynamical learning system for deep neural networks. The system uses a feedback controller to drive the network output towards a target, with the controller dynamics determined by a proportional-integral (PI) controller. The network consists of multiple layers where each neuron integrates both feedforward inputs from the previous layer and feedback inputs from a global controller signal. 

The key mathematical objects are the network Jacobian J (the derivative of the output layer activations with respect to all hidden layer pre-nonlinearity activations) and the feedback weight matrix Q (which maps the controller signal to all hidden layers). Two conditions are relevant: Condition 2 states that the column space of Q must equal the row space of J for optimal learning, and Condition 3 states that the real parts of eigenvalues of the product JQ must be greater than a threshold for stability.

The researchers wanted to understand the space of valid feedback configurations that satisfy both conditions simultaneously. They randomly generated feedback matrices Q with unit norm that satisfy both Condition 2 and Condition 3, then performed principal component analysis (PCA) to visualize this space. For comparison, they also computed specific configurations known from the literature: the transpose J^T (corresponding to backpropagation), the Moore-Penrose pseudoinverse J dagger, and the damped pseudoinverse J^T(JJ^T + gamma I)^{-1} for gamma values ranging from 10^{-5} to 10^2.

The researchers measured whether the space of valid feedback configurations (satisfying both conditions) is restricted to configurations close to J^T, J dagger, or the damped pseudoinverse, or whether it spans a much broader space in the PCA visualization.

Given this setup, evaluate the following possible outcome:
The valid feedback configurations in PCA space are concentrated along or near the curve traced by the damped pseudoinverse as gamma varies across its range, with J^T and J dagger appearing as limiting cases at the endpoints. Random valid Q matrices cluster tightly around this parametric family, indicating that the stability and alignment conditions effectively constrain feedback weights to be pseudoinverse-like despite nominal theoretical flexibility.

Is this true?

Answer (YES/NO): NO